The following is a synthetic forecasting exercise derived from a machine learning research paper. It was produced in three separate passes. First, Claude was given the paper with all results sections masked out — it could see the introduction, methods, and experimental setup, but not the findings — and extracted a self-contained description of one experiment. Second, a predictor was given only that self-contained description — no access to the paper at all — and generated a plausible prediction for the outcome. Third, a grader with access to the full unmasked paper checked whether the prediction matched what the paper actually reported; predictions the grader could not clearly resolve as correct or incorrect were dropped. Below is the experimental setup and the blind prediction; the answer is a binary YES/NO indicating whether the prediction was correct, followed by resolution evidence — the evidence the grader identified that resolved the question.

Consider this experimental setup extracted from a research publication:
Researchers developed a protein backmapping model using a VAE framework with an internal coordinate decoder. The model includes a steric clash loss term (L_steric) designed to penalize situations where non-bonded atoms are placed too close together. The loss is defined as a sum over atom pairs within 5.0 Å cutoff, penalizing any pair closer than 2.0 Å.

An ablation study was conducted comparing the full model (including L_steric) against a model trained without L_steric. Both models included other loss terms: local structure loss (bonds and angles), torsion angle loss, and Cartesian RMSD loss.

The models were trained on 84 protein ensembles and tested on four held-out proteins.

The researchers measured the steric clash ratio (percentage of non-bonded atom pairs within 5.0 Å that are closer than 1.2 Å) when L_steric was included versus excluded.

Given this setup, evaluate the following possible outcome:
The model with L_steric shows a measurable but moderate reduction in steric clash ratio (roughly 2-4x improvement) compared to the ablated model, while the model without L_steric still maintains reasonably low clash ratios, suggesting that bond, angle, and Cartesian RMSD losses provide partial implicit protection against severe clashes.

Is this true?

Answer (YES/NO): NO